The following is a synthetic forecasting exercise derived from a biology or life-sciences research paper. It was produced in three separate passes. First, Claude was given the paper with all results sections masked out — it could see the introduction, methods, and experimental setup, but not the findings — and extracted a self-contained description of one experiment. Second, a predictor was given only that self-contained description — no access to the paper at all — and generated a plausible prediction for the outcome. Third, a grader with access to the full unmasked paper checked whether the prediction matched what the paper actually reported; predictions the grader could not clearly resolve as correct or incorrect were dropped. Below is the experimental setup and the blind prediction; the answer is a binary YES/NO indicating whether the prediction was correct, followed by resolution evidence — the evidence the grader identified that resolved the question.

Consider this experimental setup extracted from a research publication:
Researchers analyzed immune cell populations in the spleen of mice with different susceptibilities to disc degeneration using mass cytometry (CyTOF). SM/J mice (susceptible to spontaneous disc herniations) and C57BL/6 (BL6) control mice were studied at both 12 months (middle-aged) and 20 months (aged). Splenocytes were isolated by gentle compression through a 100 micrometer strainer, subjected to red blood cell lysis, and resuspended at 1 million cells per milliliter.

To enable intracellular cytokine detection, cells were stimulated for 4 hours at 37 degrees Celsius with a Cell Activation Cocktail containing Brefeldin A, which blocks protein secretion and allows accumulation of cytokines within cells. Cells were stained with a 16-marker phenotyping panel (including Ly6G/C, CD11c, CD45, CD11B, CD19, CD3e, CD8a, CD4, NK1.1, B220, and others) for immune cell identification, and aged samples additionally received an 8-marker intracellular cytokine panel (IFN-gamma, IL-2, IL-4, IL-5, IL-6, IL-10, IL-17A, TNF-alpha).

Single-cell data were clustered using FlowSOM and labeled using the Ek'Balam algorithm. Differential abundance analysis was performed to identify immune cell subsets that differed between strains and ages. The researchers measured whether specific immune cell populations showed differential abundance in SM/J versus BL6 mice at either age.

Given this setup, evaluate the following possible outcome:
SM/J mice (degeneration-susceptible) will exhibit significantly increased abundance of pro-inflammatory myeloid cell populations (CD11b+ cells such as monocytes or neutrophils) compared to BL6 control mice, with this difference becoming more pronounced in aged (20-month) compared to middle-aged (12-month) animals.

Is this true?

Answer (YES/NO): NO